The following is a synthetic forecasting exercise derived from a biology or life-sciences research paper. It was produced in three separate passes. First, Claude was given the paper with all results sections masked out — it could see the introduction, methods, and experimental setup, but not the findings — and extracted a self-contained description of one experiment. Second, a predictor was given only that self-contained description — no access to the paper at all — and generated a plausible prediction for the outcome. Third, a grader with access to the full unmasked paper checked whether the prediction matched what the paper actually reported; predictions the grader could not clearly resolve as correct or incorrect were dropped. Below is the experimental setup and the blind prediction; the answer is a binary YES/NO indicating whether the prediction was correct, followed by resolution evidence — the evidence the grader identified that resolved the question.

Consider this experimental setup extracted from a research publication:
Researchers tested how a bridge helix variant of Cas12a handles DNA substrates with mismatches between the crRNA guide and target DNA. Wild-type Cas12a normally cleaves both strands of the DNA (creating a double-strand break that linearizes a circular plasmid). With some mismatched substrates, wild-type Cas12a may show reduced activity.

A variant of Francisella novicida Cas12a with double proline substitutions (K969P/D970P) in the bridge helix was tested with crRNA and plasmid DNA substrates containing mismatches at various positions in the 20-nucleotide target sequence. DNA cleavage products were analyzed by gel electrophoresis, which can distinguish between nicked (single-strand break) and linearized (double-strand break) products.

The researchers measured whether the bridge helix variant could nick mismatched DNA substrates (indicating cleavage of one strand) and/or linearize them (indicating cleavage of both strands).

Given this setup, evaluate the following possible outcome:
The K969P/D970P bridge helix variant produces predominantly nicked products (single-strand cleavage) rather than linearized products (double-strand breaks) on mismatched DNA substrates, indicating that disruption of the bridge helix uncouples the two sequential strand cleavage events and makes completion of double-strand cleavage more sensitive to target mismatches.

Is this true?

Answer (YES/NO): YES